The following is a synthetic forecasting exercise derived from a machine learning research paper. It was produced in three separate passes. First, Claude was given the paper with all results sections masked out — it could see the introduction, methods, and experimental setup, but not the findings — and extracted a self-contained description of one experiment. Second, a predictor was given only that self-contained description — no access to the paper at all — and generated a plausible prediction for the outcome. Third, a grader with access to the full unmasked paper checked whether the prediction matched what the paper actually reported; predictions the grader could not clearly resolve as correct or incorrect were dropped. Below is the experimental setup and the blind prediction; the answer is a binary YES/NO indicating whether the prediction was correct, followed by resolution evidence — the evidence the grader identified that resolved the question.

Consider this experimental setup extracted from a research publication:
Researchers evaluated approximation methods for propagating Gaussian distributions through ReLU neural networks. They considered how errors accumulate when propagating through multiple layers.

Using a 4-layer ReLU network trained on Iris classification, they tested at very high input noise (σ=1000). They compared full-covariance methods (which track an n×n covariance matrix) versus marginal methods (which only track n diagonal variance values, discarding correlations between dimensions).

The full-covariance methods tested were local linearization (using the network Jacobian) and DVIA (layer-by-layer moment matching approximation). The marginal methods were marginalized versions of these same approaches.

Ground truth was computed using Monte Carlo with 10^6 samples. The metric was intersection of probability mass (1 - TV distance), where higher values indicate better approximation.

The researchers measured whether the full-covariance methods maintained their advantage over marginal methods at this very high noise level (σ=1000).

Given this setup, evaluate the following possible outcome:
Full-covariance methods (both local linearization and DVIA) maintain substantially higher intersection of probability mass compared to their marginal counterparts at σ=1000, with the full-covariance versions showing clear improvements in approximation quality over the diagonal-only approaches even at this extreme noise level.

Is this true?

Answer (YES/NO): YES